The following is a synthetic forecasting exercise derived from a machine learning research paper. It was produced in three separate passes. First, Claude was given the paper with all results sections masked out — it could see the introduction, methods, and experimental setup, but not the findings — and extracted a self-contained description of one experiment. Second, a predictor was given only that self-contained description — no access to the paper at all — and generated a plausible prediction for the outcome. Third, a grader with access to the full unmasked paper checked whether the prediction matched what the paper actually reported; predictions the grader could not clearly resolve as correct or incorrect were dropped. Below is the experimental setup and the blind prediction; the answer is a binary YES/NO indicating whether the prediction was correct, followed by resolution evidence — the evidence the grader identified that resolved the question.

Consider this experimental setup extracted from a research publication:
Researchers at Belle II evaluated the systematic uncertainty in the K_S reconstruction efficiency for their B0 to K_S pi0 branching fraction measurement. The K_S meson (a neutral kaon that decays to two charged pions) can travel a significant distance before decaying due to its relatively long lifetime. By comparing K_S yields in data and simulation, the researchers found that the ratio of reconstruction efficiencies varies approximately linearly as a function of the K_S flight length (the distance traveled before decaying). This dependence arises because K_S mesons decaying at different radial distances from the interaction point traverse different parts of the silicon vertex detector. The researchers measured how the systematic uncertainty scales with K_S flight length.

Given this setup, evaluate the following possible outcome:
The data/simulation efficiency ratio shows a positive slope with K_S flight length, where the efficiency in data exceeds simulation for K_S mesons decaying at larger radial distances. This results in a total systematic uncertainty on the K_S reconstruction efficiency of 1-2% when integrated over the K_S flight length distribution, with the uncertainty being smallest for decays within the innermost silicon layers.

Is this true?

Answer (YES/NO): NO